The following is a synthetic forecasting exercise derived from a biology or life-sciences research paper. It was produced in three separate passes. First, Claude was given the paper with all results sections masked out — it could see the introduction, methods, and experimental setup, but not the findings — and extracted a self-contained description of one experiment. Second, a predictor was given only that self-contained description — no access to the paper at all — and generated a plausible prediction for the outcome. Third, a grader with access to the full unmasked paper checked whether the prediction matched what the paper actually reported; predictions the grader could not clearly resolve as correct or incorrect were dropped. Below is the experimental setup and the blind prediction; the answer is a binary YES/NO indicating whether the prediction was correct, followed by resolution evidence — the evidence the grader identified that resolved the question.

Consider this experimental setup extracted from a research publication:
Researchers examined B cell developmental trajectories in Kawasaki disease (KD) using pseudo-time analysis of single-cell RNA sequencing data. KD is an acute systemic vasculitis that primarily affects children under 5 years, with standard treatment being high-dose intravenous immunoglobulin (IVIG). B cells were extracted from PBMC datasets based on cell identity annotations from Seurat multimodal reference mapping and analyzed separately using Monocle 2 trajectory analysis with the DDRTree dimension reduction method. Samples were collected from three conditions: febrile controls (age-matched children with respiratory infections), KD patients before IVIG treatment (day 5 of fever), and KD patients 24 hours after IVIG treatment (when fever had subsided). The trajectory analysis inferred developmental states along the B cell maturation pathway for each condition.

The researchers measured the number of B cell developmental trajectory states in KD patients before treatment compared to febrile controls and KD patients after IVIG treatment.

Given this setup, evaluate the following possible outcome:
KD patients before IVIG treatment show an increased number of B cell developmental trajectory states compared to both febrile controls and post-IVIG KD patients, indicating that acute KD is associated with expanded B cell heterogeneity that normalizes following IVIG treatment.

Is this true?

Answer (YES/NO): NO